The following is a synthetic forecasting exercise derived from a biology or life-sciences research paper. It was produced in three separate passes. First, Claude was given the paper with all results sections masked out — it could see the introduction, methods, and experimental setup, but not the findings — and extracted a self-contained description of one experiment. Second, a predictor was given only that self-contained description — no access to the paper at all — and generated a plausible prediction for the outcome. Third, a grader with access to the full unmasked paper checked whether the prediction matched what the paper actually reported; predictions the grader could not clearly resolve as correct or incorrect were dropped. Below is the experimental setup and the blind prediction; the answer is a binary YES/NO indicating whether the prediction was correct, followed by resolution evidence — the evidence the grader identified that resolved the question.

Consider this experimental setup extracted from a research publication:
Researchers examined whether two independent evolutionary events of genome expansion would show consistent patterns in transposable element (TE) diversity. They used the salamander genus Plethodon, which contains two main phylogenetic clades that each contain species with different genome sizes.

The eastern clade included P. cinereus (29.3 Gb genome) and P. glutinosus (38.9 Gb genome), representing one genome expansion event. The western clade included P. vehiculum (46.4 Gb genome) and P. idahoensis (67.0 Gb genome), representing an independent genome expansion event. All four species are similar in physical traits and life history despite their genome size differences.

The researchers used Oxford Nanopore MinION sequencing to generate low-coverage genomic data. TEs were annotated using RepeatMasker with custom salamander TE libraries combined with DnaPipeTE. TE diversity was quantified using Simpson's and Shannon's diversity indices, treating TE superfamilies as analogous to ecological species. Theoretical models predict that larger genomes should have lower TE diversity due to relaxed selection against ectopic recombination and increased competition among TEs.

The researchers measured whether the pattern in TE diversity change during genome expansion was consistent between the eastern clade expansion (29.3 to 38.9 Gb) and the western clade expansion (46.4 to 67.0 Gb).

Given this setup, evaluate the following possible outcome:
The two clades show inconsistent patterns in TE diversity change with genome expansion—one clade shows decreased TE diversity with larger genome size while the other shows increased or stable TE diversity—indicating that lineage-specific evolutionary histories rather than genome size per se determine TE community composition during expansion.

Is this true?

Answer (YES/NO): NO